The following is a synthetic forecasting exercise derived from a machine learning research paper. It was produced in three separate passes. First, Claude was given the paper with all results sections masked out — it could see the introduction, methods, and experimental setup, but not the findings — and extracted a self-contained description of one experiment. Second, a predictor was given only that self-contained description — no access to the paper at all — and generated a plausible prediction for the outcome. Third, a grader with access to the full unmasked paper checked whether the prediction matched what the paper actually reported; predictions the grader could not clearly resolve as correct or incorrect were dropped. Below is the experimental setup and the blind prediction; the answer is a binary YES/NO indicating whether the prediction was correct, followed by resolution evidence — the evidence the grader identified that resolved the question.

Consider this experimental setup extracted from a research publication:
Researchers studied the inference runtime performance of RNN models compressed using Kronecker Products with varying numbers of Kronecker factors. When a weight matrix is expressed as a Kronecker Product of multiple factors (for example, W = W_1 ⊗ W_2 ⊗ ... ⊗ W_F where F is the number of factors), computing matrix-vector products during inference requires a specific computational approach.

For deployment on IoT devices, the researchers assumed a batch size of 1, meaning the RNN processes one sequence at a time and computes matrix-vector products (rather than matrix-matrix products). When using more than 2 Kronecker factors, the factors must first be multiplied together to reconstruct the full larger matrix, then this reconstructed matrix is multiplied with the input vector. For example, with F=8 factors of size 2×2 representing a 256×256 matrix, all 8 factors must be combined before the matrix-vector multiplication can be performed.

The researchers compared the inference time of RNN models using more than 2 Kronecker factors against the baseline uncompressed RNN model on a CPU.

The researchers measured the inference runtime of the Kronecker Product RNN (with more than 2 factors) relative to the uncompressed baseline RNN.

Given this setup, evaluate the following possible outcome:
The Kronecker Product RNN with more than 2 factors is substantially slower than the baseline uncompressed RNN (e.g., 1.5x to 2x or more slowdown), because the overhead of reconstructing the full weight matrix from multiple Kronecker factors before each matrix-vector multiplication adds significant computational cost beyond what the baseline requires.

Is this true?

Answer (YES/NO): YES